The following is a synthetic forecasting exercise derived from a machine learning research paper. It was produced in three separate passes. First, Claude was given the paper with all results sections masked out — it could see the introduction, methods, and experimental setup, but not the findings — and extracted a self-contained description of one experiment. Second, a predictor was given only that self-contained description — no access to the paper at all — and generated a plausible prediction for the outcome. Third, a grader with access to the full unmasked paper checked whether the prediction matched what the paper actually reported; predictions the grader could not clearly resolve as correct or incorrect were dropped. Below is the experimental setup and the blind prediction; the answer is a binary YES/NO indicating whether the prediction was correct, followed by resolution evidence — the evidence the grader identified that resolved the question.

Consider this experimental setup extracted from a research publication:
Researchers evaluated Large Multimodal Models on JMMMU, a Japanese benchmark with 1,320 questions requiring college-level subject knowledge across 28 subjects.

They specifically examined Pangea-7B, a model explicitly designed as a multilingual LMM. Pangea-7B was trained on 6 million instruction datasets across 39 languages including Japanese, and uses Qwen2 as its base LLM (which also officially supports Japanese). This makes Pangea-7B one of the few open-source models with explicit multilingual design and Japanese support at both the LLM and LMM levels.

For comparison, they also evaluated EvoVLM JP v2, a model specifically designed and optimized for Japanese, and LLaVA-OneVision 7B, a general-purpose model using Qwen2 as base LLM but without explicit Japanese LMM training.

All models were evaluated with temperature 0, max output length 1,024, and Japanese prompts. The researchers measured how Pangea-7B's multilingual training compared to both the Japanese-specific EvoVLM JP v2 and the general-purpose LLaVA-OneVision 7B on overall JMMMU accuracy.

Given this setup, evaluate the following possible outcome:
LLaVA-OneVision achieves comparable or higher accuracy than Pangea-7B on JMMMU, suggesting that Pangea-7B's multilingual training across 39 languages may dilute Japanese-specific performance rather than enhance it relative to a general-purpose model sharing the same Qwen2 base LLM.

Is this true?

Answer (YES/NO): YES